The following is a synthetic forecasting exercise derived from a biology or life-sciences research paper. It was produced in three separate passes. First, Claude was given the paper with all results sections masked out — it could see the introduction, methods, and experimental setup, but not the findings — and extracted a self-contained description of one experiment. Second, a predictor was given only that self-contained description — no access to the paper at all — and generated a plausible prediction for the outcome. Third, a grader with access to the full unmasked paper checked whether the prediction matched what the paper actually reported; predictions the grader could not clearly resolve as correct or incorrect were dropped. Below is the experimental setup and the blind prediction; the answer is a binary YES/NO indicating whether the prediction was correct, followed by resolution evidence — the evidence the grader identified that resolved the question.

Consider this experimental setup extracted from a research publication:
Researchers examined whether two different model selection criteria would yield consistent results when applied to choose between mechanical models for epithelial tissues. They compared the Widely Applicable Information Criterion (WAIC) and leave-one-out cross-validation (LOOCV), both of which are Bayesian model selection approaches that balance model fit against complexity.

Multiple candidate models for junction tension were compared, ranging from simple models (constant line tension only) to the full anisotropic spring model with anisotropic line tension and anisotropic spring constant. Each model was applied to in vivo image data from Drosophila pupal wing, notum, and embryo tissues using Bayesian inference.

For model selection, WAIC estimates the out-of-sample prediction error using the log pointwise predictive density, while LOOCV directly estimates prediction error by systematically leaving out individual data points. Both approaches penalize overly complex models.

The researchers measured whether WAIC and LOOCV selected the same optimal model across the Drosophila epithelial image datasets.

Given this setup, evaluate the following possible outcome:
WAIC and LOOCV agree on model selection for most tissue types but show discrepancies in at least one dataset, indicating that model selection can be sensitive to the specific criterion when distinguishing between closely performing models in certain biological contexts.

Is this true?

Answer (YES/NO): NO